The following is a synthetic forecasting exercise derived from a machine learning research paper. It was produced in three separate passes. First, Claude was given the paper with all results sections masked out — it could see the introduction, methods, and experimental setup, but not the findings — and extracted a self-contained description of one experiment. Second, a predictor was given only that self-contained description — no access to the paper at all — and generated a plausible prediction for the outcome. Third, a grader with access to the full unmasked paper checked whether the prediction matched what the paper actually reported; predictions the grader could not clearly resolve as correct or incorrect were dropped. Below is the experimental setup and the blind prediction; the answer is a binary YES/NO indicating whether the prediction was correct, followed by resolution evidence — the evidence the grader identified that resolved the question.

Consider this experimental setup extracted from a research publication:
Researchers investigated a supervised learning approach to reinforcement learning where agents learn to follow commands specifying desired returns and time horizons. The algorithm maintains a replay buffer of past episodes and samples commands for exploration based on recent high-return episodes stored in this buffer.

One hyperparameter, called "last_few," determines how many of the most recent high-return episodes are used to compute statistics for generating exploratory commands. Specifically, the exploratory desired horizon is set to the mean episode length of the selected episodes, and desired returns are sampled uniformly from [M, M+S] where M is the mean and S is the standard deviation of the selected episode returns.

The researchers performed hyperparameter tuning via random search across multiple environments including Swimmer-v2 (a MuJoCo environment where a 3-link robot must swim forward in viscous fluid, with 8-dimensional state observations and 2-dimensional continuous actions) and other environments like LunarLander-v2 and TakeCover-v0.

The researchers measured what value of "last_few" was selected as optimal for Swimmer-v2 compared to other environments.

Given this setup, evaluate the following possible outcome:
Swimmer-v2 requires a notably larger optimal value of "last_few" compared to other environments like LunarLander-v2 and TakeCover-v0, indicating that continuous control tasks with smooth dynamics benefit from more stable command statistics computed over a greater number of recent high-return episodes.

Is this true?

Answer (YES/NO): NO